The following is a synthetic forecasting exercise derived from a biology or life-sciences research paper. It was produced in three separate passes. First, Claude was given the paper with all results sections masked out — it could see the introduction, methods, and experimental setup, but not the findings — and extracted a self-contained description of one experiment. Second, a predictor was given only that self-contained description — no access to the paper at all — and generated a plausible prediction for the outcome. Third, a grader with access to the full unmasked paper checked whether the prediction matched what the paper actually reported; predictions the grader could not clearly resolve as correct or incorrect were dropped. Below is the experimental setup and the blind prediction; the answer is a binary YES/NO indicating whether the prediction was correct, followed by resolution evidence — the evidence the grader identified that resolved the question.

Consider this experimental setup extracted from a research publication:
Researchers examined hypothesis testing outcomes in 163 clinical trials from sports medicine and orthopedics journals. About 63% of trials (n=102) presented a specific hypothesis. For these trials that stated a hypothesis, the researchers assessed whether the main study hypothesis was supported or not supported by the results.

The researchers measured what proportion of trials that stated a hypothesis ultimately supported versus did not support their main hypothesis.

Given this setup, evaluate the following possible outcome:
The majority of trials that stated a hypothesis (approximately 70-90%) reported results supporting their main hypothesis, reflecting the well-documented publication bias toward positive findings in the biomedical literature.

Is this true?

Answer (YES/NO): NO